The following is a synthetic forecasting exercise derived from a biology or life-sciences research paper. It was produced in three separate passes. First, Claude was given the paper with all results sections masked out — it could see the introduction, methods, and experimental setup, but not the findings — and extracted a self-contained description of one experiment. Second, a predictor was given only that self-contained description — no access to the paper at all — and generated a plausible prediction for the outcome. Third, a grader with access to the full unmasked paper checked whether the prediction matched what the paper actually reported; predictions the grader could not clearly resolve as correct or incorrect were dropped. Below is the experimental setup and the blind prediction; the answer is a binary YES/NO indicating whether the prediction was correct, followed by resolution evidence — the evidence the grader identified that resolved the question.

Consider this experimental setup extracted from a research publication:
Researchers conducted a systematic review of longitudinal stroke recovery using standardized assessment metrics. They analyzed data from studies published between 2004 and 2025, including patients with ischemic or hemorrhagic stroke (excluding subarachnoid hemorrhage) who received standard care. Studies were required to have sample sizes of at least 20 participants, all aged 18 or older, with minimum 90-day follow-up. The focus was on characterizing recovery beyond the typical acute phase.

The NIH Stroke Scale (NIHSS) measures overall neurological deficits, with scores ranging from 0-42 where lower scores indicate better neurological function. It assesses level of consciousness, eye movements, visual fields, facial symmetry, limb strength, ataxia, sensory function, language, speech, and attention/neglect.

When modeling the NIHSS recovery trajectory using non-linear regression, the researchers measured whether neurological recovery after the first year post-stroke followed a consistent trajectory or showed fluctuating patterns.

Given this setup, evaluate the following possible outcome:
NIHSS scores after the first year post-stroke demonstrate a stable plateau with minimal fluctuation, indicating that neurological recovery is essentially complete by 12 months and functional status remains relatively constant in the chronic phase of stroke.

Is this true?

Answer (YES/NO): NO